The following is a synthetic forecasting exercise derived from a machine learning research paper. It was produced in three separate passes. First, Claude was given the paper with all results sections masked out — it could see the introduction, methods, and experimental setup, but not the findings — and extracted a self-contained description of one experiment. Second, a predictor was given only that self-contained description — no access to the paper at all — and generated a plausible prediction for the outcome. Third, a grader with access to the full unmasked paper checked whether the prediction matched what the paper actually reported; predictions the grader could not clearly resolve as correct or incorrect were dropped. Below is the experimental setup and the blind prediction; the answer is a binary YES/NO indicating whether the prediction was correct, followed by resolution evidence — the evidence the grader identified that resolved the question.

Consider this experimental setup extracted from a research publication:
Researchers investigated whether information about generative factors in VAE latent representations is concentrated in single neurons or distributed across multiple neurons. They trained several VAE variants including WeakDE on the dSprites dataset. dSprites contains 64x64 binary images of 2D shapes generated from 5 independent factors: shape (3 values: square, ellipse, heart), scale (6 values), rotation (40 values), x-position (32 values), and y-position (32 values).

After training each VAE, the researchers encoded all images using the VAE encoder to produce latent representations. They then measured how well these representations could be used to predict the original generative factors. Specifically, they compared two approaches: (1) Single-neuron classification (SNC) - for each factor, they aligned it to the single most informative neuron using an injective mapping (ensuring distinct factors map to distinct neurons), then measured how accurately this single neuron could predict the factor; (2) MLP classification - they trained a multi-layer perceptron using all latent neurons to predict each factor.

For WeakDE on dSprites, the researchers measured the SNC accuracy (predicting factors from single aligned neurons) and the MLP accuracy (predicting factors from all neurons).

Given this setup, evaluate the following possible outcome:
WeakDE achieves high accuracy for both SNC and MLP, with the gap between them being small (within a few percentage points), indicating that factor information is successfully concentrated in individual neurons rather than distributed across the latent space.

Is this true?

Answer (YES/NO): NO